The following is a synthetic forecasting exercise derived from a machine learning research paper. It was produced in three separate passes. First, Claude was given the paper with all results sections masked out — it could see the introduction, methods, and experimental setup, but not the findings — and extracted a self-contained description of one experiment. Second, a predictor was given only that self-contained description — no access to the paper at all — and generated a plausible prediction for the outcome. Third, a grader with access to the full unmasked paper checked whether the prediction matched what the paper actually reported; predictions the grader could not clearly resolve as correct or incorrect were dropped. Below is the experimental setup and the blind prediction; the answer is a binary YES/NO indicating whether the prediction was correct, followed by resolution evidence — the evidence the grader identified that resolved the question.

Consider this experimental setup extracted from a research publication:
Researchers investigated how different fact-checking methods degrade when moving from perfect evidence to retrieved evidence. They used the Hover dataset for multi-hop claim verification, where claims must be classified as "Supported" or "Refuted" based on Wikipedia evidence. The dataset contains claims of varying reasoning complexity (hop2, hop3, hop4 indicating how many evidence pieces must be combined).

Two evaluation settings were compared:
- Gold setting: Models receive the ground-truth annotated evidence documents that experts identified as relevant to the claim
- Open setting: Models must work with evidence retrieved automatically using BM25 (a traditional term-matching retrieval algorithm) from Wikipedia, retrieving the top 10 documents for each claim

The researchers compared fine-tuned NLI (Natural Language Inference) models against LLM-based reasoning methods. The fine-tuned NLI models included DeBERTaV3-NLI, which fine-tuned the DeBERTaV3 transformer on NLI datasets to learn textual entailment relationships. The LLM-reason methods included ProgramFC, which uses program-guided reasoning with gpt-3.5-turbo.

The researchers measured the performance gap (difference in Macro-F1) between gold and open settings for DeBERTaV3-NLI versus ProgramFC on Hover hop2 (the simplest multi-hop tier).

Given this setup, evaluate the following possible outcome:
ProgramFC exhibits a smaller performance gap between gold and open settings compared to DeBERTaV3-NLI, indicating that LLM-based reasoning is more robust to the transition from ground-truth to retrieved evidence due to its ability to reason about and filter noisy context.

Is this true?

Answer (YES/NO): YES